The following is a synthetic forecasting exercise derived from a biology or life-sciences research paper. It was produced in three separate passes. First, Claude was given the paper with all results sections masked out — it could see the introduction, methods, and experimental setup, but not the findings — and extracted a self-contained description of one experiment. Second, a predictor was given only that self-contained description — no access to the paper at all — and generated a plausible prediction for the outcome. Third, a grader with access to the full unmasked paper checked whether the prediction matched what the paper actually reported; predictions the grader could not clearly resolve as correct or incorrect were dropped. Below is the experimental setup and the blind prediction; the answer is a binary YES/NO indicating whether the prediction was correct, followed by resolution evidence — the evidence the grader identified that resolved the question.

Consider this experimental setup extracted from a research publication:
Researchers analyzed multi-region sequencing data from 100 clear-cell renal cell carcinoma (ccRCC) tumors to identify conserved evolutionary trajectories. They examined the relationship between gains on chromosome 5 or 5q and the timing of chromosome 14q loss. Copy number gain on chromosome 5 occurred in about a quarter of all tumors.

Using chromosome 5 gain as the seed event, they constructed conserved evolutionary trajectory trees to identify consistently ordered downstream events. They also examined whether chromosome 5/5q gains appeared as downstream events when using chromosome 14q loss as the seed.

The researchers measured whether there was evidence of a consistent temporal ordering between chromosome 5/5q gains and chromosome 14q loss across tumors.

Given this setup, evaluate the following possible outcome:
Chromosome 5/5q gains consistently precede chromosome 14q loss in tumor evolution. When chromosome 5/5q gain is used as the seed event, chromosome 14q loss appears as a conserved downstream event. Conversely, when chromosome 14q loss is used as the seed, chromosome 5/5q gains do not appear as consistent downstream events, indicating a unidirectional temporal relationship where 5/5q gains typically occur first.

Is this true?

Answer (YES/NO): YES